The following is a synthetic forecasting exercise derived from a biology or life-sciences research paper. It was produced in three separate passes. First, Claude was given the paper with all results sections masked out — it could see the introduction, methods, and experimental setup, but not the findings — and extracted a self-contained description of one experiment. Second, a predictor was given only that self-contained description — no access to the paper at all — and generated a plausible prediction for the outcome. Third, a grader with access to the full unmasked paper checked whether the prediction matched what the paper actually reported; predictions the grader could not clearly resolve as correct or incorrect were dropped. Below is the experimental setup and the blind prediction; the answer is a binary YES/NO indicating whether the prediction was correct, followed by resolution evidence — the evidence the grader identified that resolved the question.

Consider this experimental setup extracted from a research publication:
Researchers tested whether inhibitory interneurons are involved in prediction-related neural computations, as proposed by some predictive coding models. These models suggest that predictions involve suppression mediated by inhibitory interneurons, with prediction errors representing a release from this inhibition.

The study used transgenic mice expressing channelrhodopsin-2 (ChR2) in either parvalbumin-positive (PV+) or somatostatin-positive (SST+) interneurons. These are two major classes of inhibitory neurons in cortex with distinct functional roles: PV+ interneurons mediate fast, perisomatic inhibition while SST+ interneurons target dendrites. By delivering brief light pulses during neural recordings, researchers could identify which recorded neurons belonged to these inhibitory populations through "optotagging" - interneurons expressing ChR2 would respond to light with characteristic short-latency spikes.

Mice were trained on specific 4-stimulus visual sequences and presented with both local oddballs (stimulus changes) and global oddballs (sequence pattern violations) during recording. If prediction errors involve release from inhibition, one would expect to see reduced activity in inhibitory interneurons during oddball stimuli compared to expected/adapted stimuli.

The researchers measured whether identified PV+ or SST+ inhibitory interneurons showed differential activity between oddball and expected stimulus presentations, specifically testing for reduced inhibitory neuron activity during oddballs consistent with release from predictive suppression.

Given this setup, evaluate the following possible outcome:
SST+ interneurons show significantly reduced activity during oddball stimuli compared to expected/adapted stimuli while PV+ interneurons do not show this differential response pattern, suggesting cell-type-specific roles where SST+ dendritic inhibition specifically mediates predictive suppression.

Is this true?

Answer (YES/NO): NO